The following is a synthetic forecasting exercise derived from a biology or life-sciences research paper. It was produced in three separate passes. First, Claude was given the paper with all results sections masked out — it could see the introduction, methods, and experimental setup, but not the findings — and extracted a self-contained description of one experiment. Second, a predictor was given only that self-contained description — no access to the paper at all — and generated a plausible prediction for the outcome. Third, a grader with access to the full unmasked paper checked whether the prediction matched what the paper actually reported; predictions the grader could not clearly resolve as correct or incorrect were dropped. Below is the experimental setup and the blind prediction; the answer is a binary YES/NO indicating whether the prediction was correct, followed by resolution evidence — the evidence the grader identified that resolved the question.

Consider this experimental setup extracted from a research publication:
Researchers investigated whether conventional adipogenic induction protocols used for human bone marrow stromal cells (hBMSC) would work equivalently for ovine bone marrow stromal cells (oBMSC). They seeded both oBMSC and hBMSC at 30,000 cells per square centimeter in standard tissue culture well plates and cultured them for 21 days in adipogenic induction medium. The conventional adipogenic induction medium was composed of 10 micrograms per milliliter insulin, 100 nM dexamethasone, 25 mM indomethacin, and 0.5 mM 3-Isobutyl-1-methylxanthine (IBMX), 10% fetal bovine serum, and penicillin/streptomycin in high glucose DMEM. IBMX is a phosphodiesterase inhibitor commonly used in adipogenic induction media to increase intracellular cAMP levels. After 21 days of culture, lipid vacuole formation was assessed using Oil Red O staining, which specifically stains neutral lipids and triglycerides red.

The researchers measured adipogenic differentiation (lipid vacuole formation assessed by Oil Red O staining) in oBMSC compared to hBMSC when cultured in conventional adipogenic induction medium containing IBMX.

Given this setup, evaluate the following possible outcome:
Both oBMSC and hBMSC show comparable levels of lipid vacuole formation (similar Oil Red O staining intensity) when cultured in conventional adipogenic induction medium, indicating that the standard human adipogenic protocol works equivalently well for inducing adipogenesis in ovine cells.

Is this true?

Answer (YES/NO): NO